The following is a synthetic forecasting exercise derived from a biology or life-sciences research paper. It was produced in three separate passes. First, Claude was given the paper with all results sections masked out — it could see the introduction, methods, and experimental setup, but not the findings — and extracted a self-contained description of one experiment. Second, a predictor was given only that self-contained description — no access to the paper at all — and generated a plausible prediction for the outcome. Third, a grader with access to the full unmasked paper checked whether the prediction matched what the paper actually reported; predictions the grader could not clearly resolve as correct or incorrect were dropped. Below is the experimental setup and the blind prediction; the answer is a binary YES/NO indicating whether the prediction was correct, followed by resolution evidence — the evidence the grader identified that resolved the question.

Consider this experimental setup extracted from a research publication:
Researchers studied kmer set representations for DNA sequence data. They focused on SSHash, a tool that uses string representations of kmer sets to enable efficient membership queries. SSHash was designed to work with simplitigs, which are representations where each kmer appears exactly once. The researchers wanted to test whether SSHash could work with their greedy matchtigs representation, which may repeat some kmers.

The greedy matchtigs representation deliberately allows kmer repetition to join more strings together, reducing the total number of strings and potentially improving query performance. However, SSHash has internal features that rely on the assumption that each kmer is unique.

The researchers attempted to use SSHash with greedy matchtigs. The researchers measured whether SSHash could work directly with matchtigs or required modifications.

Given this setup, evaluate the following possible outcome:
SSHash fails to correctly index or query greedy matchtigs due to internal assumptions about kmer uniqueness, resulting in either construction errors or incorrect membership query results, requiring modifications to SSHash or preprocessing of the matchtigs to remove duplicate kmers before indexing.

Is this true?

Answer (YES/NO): NO